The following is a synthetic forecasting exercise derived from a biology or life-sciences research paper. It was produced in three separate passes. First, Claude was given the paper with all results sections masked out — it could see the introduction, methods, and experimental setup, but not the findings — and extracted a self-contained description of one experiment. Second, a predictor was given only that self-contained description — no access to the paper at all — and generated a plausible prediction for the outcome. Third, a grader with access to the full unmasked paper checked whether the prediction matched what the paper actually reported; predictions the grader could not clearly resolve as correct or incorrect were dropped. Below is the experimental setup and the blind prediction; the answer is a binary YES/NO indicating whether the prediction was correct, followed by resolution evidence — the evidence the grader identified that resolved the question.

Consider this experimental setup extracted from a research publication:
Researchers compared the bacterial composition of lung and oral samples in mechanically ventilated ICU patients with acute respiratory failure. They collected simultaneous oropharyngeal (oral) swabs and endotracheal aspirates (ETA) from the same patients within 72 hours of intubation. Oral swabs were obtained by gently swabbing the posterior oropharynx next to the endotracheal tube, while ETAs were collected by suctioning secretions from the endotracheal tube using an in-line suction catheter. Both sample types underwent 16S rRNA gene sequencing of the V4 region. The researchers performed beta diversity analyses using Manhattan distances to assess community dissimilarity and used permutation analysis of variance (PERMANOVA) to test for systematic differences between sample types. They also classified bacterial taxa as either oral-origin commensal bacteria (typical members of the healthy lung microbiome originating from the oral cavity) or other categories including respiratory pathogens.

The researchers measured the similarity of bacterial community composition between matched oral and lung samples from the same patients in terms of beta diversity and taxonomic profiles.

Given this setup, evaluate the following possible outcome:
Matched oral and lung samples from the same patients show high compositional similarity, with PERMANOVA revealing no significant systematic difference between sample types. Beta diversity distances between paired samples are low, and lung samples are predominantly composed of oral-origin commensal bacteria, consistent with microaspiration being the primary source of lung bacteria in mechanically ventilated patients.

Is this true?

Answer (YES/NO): YES